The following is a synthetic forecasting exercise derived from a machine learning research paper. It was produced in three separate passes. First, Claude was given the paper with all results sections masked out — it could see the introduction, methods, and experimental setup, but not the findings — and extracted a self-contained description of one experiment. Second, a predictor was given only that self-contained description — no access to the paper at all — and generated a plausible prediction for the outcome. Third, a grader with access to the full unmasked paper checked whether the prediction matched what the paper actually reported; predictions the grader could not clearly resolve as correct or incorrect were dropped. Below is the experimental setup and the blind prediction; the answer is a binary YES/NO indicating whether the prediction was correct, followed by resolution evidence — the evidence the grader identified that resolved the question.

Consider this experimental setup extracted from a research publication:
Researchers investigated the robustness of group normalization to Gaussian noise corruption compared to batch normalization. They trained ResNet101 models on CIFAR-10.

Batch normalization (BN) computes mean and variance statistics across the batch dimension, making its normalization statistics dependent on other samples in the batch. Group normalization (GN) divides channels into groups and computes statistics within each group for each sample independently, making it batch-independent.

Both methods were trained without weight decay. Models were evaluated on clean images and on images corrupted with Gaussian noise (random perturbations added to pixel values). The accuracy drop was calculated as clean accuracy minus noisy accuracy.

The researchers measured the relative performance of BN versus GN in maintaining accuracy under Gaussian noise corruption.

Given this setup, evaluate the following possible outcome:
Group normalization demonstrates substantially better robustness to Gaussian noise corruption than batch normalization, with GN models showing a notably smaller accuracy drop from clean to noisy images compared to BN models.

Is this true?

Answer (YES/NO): YES